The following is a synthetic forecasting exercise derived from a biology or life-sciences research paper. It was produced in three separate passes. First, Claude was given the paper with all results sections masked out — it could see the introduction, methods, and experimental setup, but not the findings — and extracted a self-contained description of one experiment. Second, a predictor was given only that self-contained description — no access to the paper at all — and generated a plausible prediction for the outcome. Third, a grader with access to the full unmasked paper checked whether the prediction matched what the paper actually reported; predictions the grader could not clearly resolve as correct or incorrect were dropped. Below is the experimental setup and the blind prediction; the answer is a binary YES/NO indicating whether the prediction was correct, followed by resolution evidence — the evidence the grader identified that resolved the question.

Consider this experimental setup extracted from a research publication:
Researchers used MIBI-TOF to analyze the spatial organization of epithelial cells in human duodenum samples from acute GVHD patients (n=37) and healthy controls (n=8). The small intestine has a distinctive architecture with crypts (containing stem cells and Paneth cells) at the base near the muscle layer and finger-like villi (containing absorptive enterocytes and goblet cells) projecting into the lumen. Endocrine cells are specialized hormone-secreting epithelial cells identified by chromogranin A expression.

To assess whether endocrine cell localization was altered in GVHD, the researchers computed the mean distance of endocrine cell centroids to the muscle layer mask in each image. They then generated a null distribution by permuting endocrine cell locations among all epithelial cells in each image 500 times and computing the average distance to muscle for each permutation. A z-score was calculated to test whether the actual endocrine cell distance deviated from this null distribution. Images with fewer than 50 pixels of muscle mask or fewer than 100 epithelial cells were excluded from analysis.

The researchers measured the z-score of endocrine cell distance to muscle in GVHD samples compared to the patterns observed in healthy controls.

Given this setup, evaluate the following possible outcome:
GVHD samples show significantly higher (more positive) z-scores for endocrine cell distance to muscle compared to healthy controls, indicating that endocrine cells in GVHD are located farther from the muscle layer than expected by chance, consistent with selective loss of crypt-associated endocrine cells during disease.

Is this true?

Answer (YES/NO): NO